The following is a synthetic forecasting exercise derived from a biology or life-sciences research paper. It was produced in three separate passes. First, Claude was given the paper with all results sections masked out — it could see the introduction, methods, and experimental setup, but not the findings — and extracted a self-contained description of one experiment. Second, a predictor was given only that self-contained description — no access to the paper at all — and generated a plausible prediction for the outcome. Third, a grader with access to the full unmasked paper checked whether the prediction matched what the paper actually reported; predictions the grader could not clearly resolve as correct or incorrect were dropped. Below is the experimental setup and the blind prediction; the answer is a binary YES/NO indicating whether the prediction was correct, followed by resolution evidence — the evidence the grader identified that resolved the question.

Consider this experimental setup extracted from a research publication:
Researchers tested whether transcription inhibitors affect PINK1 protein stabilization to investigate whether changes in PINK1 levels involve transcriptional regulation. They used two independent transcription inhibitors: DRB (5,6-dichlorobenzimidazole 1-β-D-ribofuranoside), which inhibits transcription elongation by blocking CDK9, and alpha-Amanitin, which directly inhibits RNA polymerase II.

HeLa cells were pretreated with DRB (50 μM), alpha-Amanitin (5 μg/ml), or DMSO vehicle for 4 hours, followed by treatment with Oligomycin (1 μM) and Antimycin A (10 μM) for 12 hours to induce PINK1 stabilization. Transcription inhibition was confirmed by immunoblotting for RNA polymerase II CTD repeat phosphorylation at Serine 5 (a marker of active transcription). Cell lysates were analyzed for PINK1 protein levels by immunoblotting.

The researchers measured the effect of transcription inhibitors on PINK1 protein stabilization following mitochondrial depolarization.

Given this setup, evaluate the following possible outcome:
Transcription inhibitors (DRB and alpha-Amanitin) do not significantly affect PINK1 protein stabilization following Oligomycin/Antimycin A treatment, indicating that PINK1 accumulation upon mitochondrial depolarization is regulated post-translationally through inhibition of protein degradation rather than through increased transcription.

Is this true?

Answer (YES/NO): YES